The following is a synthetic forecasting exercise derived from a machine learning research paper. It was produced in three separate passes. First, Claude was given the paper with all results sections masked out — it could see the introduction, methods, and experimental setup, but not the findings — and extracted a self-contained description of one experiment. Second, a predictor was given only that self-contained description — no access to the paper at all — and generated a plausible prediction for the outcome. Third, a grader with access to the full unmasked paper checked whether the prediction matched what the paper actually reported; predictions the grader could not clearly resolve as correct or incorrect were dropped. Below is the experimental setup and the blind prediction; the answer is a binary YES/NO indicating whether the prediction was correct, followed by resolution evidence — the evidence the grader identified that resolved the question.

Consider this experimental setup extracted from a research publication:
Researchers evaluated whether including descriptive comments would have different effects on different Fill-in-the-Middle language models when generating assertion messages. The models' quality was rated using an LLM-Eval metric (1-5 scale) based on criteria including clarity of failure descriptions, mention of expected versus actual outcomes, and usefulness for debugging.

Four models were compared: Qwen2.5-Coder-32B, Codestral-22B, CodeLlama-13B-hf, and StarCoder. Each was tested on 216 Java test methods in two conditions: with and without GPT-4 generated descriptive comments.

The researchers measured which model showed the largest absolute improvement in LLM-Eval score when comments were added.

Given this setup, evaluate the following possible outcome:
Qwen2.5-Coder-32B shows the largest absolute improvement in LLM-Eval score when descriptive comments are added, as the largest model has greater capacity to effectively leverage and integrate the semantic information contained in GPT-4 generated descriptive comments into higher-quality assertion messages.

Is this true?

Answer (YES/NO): NO